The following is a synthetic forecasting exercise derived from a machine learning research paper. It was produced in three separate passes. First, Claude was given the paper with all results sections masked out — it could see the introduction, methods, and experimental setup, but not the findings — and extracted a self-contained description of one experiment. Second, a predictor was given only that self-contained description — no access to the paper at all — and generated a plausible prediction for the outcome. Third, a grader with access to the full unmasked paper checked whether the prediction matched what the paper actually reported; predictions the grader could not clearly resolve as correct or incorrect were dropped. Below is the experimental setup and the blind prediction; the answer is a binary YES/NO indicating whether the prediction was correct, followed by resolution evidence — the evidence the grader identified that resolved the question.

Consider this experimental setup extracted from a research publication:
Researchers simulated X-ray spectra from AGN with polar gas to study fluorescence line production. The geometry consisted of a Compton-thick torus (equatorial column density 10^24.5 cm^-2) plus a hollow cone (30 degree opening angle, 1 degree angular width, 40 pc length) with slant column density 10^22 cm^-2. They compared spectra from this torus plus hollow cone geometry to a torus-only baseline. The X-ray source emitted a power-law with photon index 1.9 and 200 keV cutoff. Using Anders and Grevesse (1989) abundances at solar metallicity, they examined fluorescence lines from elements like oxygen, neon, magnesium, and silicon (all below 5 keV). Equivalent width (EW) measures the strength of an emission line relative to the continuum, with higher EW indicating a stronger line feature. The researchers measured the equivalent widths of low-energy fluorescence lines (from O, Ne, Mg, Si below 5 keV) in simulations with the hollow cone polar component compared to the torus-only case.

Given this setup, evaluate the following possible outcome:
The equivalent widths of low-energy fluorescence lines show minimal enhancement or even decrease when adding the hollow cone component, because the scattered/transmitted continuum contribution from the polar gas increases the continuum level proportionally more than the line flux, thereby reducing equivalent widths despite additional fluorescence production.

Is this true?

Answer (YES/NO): NO